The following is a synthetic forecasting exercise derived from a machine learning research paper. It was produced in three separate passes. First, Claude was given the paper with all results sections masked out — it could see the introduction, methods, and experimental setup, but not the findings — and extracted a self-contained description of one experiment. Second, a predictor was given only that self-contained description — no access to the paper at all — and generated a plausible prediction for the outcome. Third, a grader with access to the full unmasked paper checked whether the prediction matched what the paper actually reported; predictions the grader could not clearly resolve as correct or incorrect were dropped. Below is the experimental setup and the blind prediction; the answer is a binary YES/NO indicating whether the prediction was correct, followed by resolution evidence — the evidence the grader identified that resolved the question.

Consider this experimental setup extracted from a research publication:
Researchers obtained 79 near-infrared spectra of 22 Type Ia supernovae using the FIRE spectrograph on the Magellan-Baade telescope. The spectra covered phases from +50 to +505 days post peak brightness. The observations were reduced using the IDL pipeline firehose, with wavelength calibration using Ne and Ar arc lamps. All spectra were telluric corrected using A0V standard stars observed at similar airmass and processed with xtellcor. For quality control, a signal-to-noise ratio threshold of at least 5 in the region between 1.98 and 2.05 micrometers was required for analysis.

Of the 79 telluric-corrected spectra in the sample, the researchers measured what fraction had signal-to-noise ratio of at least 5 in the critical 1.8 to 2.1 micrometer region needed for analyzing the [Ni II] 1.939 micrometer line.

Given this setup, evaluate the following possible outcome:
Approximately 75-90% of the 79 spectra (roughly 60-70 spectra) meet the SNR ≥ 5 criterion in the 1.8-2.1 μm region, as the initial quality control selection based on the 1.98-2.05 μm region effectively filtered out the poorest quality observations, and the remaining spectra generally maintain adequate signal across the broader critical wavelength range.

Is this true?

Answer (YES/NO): NO